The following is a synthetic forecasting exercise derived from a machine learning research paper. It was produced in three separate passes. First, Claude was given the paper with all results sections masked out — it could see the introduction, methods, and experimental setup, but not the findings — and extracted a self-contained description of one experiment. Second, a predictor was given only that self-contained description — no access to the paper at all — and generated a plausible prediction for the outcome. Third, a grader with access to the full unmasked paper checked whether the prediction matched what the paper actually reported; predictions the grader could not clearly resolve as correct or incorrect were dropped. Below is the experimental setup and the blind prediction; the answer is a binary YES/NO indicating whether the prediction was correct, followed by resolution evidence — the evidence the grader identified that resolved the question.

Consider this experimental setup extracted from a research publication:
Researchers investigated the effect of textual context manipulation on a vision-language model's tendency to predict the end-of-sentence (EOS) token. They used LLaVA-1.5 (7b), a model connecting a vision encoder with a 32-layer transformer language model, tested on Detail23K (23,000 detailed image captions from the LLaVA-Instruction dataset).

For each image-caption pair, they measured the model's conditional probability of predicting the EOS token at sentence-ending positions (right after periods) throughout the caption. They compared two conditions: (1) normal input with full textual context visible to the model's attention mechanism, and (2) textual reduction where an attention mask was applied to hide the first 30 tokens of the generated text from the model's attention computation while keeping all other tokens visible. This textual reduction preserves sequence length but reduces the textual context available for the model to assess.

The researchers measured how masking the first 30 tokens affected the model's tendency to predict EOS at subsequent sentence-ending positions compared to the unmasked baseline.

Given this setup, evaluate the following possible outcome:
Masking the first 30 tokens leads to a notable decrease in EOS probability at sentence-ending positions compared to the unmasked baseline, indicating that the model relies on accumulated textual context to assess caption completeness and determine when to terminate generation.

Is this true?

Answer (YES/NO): YES